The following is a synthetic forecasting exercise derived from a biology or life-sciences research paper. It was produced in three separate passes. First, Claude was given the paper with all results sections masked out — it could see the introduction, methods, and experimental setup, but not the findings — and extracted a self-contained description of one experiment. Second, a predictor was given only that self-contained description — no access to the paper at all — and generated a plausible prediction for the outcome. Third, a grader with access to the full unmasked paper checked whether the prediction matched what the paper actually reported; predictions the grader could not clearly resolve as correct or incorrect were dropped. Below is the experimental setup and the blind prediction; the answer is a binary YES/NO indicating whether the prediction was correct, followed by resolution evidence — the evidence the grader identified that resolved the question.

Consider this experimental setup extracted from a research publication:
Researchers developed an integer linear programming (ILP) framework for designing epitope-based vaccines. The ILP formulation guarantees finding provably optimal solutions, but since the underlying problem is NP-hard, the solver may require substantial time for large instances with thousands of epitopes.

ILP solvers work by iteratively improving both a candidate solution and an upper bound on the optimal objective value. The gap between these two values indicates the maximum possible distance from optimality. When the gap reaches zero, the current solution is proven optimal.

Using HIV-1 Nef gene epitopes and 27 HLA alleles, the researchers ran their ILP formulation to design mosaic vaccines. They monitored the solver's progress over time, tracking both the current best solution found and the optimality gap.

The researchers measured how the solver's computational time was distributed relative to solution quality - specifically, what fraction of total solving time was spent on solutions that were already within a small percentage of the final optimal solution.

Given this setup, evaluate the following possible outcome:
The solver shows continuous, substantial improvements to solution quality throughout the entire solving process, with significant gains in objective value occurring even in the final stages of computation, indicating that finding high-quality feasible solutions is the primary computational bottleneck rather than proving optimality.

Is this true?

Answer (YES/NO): NO